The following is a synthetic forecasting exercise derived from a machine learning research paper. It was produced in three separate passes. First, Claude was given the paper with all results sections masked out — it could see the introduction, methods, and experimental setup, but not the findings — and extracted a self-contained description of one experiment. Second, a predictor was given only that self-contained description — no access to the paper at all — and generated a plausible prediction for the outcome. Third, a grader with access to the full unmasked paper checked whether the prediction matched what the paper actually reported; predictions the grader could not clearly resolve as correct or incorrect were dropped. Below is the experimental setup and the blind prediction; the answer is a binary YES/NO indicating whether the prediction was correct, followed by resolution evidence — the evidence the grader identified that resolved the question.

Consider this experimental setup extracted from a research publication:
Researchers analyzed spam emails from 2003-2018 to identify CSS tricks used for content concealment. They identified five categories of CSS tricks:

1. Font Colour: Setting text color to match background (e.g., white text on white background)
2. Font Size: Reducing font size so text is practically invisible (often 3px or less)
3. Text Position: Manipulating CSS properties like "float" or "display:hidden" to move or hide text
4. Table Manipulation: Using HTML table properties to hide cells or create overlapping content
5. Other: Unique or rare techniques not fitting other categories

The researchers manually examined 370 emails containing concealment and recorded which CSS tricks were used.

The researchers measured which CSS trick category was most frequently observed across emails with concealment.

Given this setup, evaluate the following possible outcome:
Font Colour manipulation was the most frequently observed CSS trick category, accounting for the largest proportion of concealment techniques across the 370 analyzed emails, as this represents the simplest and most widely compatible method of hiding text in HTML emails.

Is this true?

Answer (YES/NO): YES